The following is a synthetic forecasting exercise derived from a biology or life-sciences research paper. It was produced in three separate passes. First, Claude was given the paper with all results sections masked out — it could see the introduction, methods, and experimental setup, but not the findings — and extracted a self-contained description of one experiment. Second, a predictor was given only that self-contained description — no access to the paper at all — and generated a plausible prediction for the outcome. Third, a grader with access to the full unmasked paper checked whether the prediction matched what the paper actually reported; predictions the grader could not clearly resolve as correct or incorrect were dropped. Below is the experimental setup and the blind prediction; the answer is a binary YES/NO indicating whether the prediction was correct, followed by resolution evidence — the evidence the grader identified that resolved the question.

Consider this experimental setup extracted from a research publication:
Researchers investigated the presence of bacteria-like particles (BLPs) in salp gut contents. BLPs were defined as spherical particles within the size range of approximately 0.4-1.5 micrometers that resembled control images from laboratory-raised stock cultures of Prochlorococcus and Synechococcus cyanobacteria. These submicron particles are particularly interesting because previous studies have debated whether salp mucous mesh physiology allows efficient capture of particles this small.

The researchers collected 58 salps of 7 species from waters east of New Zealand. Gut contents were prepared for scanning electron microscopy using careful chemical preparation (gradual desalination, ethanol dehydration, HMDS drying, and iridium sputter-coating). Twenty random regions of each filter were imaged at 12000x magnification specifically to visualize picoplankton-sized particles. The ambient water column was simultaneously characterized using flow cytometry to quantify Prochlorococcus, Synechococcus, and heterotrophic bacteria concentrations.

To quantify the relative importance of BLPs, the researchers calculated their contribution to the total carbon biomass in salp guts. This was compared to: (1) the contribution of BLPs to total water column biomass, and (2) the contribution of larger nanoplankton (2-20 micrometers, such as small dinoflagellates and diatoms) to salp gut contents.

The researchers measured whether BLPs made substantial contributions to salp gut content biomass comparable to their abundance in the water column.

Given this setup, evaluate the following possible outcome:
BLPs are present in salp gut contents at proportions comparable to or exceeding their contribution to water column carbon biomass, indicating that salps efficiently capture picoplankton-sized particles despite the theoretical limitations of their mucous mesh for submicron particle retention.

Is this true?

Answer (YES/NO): NO